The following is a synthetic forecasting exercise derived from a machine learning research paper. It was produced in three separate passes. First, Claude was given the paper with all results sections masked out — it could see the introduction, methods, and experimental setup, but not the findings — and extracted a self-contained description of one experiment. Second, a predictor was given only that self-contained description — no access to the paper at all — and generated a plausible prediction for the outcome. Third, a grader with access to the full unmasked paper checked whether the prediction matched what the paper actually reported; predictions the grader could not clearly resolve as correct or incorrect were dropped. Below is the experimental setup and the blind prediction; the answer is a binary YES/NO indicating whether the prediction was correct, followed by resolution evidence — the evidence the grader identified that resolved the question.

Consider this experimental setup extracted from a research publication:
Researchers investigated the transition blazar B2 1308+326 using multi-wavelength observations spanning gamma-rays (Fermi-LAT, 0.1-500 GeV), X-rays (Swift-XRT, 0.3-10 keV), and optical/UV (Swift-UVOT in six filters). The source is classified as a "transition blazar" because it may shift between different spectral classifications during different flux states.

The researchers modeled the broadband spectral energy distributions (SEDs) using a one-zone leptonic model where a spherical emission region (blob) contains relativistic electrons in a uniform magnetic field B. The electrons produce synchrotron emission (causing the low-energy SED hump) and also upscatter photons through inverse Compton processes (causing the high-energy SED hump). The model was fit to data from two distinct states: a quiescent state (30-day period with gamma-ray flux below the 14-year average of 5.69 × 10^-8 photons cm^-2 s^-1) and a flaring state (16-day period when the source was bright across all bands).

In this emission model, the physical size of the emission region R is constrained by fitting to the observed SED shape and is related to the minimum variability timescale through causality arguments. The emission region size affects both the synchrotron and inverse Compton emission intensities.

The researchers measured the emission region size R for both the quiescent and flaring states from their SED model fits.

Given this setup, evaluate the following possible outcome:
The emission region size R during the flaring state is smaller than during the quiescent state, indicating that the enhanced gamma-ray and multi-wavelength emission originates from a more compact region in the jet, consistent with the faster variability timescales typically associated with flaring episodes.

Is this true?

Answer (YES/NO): YES